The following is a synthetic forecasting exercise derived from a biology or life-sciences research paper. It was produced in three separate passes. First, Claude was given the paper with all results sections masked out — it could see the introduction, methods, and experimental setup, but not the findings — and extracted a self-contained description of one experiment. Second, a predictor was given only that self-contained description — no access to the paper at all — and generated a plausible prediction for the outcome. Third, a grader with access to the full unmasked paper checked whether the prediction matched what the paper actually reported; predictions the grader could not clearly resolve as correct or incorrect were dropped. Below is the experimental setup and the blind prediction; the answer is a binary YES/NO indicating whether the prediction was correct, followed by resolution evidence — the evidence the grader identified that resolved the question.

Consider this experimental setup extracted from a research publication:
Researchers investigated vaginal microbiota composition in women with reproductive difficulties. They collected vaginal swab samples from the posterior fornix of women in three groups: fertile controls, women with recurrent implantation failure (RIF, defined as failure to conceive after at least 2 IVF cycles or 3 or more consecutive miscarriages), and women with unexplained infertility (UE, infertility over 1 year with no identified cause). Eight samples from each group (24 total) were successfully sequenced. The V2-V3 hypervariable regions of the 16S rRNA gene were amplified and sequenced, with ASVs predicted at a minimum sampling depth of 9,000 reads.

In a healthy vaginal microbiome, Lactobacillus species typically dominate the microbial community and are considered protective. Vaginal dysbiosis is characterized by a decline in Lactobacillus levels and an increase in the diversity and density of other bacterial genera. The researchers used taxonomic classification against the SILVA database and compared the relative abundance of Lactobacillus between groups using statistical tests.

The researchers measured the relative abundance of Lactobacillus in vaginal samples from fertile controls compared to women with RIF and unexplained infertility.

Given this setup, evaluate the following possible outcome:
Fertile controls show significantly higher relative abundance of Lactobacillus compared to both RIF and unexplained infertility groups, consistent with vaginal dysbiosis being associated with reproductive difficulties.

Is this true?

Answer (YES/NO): NO